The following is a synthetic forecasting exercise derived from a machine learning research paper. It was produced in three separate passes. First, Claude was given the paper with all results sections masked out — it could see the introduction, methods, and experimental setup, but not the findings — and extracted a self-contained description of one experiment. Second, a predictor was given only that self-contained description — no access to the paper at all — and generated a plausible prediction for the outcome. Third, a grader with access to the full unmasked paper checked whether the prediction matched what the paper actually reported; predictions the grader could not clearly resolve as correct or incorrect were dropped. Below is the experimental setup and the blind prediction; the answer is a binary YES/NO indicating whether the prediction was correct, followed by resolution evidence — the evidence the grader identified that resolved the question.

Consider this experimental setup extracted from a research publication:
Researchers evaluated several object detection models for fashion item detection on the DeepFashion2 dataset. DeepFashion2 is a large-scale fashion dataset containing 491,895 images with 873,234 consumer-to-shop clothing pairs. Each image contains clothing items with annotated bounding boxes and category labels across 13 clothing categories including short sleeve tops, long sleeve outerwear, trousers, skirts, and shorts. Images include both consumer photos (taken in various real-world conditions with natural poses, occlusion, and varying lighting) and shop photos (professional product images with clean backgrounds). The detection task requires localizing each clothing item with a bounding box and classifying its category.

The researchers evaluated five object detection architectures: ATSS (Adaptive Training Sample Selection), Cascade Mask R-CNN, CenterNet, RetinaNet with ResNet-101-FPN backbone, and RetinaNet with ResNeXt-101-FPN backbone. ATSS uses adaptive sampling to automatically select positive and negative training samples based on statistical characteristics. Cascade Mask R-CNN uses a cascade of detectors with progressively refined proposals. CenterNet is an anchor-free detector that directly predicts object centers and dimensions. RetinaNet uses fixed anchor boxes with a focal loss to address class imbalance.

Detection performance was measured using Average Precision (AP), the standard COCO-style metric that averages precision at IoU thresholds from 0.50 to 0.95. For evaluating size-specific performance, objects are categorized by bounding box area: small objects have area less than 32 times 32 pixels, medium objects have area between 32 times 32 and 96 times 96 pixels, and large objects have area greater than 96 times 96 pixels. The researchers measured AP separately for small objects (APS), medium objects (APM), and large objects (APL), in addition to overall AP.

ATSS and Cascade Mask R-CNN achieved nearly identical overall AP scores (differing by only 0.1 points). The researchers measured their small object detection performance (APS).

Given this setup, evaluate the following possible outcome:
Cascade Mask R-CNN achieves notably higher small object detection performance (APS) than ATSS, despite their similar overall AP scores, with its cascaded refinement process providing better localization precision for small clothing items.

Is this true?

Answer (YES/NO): NO